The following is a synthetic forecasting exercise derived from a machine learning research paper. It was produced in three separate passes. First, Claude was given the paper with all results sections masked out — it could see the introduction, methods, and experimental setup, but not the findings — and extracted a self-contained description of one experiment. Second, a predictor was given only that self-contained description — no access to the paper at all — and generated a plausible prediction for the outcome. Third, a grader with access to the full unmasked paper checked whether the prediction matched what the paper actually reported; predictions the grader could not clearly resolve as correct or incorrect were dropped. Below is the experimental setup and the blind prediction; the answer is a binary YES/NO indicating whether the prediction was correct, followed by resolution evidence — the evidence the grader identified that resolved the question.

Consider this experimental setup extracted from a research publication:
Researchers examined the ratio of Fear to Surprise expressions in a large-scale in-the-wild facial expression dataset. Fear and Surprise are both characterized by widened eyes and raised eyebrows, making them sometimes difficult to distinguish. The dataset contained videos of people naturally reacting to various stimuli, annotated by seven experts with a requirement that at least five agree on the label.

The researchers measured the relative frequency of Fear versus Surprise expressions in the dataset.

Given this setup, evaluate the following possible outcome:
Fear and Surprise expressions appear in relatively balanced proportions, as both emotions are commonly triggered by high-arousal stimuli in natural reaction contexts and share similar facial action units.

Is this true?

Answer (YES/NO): NO